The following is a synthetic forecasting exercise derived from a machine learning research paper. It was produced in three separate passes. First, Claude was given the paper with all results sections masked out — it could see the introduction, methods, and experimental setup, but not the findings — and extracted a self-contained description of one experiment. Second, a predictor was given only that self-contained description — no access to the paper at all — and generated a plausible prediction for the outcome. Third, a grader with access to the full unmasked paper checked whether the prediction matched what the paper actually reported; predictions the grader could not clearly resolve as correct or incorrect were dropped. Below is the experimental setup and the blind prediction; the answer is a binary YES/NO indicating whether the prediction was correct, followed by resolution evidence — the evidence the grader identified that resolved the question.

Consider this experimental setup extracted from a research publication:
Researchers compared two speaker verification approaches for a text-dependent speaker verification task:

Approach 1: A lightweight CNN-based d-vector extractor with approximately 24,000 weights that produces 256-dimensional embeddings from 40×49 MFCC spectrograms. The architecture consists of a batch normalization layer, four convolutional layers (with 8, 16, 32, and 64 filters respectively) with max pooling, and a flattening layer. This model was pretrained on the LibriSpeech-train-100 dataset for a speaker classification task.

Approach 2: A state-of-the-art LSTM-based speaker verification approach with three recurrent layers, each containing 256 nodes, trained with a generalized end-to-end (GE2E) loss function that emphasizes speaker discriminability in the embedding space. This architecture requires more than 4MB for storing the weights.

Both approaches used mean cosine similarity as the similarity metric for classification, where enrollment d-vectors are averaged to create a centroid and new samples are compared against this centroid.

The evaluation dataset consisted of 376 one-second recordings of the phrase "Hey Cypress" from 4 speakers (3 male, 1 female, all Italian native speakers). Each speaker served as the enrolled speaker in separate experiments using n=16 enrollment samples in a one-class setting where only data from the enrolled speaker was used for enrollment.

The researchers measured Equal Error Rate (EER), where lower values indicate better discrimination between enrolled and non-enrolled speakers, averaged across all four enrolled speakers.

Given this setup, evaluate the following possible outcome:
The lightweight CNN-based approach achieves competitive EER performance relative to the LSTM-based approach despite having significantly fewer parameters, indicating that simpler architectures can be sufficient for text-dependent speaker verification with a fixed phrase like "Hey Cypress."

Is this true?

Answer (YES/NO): NO